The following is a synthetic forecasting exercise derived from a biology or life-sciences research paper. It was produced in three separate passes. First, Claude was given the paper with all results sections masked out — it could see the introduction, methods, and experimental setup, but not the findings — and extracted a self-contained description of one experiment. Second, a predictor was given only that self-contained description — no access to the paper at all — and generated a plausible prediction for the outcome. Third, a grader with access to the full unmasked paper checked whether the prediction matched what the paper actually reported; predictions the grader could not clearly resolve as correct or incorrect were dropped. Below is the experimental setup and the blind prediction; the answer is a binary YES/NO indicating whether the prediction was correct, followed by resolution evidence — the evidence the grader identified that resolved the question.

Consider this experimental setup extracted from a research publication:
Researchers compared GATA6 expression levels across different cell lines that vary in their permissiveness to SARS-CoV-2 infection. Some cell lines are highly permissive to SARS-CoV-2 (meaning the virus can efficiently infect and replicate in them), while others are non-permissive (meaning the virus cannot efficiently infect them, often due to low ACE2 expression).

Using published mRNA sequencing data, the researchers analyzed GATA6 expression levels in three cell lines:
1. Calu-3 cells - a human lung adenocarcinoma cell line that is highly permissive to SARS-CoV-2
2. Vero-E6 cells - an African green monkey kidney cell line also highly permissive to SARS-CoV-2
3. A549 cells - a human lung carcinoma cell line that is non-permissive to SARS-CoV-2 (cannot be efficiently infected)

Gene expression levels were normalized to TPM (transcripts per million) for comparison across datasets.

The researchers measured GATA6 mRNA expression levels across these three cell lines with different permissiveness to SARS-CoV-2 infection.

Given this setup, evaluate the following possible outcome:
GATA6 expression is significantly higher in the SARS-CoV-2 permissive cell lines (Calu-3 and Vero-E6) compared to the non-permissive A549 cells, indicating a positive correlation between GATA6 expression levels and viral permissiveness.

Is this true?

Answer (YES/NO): NO